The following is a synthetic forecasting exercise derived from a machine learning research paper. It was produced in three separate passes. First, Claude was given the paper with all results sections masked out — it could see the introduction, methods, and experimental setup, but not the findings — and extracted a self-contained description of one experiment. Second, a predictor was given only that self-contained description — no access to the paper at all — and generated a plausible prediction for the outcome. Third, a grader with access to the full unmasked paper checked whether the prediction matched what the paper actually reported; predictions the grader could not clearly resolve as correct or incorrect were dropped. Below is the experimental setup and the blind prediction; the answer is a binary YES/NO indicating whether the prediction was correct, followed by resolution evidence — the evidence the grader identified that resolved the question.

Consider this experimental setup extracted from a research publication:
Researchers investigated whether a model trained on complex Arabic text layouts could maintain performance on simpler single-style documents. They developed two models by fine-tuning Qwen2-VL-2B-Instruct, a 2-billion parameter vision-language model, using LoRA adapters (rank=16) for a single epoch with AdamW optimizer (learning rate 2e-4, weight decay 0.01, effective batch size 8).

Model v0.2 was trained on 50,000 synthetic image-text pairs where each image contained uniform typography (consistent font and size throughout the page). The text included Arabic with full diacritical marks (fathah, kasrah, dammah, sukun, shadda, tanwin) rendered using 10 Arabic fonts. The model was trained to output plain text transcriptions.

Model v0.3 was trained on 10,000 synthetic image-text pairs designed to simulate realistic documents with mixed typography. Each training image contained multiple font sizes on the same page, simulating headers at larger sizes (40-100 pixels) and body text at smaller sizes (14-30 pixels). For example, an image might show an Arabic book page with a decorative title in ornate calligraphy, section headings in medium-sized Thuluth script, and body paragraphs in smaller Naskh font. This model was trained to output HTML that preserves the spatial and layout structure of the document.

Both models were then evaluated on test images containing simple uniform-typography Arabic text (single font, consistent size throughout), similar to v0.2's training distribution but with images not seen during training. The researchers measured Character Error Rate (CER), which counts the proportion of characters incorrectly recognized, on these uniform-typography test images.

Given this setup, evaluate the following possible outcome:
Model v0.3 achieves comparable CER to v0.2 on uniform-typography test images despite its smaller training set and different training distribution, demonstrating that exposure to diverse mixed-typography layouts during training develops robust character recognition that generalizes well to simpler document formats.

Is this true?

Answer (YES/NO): NO